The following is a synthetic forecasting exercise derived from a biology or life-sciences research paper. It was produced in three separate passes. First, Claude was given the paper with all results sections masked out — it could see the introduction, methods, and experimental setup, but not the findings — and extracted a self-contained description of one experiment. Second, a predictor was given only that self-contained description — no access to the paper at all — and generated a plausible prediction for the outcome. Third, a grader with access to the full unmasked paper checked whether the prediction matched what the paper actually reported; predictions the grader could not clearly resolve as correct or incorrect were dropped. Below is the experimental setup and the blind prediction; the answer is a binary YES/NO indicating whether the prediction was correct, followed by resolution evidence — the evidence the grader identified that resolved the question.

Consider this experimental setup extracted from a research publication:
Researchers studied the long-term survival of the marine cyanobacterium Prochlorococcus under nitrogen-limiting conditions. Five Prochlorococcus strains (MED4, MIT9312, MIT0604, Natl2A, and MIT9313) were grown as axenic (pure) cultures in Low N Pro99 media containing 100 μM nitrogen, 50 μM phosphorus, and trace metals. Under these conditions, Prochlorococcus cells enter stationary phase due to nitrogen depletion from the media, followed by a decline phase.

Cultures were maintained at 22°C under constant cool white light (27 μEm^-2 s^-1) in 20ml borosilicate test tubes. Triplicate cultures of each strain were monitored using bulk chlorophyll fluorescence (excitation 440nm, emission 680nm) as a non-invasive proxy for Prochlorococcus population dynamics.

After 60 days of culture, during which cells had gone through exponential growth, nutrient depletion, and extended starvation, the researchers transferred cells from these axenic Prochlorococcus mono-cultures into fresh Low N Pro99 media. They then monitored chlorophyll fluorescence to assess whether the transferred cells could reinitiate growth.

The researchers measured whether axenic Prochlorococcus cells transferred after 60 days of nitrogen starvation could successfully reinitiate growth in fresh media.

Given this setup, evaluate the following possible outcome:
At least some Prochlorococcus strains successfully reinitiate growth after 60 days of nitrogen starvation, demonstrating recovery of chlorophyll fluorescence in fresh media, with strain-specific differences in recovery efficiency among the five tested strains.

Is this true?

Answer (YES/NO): NO